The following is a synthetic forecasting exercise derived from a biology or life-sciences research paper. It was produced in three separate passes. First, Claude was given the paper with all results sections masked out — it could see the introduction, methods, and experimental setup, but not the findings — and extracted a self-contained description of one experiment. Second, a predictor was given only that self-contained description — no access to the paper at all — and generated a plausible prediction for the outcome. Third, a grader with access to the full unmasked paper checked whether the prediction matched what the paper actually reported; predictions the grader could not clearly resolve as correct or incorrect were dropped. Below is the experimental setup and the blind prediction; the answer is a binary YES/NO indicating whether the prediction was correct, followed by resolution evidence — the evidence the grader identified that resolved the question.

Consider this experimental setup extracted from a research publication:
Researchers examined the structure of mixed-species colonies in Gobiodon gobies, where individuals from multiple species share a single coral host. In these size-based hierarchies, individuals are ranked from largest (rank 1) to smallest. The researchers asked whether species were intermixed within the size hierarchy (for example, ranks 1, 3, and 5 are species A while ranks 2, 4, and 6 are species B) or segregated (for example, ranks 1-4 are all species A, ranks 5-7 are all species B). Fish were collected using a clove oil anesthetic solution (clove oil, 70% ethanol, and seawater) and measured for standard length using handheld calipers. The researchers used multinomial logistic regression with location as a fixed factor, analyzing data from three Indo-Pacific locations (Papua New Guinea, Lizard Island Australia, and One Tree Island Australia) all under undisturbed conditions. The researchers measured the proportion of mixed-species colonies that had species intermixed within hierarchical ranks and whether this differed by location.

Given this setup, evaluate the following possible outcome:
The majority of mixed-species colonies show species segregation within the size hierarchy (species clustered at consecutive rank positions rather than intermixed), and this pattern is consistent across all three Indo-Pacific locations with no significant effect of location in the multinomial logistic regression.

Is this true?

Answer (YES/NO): NO